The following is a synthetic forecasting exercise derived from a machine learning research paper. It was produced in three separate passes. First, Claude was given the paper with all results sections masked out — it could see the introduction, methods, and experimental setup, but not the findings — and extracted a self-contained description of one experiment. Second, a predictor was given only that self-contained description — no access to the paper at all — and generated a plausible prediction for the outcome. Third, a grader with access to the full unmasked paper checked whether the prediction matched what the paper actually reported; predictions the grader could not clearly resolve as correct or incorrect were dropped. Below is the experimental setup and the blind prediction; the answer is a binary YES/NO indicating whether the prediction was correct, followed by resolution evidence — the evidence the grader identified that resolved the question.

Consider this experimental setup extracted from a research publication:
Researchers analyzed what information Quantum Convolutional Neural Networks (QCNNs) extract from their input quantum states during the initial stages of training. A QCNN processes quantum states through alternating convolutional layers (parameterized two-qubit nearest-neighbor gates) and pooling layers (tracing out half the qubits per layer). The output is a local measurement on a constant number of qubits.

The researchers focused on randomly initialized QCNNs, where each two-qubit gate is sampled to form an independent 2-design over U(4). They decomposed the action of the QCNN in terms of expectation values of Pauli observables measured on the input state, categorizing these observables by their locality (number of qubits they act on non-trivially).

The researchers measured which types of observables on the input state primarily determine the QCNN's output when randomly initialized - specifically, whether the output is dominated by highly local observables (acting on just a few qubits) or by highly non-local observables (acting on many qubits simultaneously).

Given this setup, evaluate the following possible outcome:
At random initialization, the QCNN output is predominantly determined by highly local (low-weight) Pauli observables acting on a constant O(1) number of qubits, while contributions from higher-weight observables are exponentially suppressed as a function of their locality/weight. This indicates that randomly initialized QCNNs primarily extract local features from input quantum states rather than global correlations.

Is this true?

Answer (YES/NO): YES